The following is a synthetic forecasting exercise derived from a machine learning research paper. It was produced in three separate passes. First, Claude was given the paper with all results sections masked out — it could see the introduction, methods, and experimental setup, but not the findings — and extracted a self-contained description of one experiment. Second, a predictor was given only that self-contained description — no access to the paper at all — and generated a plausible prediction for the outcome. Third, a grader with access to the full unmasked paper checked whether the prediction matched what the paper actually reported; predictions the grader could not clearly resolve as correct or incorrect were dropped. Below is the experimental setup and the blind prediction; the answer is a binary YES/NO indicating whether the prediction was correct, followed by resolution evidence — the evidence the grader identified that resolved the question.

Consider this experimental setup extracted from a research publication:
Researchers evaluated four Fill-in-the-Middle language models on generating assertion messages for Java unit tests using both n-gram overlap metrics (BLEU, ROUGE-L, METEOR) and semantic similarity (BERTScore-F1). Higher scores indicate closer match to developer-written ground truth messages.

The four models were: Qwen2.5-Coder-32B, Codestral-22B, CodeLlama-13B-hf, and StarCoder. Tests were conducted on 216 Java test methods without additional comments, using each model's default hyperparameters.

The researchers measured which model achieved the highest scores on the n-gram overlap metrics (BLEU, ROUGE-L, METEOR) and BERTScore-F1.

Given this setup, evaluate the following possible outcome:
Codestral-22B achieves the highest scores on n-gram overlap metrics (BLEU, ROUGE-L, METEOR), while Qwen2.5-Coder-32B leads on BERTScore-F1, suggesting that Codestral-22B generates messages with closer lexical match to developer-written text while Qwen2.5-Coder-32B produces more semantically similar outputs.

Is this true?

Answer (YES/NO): NO